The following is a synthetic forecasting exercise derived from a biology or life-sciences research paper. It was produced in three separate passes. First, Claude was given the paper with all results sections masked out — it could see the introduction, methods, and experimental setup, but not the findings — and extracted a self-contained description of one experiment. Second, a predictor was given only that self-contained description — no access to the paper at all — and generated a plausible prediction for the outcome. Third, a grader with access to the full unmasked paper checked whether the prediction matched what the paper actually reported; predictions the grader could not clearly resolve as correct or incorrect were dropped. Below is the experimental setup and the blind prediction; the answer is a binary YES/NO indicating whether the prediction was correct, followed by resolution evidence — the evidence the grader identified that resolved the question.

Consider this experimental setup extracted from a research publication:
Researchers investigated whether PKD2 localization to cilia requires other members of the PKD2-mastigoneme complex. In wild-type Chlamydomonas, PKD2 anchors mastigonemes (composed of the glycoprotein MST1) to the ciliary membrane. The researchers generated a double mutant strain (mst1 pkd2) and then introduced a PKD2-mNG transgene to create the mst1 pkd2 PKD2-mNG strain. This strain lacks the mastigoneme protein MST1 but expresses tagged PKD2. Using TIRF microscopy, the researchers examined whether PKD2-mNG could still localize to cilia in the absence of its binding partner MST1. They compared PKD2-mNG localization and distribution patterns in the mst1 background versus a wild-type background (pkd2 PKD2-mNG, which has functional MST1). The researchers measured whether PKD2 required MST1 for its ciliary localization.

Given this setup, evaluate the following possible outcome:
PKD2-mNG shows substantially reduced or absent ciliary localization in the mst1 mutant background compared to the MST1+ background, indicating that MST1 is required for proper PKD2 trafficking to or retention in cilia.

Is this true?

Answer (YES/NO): YES